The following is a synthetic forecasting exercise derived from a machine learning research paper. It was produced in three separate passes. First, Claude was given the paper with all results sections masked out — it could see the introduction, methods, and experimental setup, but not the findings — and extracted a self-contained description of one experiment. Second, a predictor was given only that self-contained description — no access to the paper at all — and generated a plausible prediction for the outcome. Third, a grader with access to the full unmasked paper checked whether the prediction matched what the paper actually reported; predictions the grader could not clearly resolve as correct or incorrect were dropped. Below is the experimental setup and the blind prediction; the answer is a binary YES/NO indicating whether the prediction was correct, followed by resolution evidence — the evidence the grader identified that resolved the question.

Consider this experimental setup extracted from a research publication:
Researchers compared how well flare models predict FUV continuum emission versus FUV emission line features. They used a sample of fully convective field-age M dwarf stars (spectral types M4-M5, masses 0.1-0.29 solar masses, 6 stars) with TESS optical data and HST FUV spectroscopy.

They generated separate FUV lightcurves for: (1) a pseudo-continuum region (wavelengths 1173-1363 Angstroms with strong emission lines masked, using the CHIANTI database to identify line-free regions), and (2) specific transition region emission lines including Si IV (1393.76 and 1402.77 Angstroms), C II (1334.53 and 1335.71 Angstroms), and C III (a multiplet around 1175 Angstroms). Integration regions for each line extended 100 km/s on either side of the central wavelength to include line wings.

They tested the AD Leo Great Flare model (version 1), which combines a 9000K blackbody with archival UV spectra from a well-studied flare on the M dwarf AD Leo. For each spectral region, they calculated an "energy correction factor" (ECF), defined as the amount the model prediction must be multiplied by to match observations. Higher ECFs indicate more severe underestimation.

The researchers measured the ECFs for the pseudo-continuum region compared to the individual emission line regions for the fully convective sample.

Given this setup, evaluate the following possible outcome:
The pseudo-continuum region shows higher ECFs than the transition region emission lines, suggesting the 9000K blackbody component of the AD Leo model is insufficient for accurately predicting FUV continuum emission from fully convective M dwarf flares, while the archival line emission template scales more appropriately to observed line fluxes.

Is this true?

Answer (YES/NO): NO